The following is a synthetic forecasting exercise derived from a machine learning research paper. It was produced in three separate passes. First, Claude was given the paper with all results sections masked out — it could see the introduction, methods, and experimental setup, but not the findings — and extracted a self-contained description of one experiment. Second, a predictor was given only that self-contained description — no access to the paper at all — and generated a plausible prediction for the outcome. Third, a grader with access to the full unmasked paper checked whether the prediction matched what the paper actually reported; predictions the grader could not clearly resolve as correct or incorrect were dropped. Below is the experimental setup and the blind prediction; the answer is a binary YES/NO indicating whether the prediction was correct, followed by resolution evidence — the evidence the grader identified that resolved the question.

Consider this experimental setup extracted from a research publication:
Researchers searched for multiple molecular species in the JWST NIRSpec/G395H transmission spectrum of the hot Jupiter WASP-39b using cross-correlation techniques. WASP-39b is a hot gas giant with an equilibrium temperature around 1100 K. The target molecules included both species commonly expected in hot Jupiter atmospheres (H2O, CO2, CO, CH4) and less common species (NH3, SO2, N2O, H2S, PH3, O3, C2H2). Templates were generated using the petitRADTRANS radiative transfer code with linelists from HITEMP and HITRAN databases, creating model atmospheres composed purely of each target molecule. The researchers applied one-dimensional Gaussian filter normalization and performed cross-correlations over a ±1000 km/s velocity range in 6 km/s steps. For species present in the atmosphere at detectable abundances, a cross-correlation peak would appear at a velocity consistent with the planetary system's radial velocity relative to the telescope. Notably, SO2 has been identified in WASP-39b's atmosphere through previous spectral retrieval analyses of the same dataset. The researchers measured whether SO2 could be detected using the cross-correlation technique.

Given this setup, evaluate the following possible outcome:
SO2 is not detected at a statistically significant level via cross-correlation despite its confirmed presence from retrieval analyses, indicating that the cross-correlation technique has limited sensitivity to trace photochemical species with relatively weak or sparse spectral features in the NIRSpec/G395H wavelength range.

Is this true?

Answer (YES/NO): NO